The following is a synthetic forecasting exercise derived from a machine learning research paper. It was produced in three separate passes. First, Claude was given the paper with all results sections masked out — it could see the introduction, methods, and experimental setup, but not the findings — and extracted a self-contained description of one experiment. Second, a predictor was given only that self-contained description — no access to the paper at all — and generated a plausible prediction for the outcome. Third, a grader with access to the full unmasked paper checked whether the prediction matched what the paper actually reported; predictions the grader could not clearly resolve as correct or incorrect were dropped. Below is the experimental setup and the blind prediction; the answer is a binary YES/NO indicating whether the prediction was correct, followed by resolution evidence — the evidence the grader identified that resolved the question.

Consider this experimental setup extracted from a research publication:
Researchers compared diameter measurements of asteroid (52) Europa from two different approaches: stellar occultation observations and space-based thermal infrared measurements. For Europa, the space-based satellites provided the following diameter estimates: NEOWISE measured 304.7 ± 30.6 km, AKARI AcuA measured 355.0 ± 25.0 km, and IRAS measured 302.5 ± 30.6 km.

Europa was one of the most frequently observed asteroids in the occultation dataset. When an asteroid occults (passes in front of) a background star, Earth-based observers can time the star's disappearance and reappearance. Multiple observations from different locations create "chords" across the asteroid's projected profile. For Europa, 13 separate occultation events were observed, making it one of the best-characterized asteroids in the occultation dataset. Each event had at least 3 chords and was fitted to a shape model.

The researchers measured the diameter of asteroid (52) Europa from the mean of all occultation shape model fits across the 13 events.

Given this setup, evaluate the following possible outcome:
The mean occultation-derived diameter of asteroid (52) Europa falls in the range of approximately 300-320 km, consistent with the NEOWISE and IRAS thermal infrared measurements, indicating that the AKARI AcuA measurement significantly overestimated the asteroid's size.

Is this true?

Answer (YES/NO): YES